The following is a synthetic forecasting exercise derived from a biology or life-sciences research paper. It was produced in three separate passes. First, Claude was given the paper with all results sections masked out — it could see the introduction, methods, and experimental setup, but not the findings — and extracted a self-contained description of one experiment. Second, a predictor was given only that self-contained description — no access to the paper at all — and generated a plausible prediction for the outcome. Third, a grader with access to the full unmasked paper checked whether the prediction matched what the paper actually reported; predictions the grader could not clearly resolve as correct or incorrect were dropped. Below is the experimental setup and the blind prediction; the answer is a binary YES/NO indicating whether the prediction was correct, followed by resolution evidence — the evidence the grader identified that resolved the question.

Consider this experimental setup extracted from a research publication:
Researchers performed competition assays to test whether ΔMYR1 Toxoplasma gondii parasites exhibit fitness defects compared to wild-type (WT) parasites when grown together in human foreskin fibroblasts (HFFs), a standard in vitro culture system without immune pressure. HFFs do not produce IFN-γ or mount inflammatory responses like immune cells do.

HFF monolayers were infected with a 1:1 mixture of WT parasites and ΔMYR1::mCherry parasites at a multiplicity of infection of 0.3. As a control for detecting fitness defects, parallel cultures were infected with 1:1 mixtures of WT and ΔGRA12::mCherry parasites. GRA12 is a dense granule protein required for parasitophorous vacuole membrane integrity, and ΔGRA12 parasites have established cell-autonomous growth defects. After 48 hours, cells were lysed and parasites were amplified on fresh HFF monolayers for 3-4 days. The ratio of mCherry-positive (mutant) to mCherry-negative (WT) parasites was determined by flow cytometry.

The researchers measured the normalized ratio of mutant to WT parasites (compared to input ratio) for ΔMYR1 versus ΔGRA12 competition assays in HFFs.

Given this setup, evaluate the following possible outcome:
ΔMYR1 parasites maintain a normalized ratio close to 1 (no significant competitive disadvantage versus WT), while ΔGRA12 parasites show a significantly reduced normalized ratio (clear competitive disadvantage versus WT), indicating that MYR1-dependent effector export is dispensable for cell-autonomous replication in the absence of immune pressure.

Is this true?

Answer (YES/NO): NO